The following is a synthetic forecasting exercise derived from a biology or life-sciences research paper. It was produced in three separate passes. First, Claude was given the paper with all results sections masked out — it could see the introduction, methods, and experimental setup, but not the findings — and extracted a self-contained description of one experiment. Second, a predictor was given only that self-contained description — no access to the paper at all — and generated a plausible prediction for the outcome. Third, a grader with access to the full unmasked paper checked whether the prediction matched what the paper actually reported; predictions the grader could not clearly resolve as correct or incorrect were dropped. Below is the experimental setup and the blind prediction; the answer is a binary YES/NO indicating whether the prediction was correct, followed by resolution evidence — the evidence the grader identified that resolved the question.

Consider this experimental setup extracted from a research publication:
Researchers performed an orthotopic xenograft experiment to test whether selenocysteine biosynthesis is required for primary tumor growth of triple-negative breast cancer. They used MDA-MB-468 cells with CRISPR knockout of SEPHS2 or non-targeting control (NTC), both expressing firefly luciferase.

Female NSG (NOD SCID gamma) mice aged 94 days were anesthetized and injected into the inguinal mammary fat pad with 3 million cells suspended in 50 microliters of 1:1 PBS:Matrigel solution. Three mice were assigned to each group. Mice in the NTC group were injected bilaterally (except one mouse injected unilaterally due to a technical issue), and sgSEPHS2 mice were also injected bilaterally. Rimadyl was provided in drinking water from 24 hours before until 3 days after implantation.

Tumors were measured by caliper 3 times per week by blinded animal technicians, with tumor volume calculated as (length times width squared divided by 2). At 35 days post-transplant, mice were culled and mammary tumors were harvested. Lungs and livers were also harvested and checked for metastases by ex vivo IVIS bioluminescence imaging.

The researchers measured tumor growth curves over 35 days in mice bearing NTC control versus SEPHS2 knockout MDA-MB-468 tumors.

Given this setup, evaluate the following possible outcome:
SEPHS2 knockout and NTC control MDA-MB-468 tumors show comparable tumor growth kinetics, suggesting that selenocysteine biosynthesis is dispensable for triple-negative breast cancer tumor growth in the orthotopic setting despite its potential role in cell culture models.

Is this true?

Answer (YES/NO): NO